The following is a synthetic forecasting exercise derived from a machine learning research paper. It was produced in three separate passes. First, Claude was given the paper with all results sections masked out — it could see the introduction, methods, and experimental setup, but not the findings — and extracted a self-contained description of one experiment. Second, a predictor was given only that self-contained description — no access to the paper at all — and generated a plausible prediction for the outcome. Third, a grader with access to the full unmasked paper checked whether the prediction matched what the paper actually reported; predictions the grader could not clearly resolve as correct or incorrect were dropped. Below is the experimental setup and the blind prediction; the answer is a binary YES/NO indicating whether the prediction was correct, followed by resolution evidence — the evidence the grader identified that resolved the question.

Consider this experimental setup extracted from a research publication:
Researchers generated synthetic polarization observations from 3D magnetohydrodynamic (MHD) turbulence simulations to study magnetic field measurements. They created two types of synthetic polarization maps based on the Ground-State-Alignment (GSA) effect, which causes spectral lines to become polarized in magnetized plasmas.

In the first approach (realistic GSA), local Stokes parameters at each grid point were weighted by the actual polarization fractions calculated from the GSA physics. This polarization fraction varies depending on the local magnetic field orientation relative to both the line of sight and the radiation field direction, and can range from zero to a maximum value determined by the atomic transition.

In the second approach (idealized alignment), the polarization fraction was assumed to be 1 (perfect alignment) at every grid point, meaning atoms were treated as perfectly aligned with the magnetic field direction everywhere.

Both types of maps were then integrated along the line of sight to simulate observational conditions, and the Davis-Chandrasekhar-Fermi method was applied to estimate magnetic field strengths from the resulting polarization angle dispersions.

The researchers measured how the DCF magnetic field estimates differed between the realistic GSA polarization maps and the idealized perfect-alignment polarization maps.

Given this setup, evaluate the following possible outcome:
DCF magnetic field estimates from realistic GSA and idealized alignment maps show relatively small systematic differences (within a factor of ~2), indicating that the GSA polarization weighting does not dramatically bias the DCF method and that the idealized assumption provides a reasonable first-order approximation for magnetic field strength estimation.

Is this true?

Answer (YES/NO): YES